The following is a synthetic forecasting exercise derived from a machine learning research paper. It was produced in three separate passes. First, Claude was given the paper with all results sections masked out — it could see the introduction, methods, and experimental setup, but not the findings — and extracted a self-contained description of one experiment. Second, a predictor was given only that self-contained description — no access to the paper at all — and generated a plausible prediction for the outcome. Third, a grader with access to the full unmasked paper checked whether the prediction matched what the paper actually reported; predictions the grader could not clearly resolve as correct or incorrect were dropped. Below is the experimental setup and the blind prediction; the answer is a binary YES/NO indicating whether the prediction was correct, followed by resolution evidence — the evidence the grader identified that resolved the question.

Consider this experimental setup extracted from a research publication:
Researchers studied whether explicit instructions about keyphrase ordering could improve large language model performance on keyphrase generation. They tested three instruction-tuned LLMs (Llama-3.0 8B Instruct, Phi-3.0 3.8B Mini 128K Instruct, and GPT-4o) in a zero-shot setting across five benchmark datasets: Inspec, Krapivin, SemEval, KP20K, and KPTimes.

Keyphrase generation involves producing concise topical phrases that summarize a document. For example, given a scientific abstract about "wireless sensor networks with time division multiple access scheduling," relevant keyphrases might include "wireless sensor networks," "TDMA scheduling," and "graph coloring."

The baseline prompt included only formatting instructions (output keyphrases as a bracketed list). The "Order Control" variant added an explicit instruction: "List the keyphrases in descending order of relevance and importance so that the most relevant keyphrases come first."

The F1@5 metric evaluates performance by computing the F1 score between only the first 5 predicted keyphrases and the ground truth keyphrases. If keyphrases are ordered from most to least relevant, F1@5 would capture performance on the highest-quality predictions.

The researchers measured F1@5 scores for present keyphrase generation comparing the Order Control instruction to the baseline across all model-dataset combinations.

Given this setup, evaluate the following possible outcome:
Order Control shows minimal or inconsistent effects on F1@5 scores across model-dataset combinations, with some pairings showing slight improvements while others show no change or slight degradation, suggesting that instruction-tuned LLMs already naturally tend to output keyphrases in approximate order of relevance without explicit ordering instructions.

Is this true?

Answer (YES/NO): NO